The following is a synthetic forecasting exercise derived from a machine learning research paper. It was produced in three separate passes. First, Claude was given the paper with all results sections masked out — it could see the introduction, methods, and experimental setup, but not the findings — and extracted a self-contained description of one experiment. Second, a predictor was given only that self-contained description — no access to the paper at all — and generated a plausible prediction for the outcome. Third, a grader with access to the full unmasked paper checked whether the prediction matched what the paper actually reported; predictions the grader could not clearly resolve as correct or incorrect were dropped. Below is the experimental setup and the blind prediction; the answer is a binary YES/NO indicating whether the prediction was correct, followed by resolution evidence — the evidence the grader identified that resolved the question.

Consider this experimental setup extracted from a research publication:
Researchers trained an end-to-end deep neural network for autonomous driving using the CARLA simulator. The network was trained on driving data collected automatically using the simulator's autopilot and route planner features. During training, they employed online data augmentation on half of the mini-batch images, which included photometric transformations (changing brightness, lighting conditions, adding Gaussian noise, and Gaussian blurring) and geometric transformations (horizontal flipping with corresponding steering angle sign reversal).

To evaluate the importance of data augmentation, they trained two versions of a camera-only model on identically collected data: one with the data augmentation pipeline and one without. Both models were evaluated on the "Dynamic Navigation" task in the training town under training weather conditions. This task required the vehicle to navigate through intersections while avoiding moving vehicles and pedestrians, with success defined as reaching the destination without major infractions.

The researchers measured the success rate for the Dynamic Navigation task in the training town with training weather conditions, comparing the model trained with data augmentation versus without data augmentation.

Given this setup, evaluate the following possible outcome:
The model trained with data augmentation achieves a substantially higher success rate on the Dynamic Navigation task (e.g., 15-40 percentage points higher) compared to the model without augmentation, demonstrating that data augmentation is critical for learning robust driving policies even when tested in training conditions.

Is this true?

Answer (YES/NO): YES